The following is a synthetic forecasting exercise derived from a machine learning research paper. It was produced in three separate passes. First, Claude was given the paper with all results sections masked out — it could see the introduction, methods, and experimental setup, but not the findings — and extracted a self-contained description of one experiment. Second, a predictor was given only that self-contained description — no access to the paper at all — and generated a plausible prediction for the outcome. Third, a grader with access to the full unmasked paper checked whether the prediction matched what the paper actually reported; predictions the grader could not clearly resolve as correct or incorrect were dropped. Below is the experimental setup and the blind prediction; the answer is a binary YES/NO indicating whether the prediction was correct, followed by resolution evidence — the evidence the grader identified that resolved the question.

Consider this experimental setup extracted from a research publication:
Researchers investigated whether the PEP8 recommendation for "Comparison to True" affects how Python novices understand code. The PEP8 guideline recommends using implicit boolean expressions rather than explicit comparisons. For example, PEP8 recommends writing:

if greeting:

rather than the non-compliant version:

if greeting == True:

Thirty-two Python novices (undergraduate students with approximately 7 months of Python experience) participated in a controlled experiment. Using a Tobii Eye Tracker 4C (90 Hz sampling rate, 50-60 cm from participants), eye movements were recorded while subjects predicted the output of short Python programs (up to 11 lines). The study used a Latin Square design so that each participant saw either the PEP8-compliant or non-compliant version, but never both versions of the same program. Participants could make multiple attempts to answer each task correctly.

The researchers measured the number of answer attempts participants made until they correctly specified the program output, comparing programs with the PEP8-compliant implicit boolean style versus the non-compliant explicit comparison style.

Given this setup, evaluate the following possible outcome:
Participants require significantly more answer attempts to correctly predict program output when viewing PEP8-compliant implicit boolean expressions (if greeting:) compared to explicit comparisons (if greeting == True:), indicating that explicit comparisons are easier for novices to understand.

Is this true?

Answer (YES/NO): NO